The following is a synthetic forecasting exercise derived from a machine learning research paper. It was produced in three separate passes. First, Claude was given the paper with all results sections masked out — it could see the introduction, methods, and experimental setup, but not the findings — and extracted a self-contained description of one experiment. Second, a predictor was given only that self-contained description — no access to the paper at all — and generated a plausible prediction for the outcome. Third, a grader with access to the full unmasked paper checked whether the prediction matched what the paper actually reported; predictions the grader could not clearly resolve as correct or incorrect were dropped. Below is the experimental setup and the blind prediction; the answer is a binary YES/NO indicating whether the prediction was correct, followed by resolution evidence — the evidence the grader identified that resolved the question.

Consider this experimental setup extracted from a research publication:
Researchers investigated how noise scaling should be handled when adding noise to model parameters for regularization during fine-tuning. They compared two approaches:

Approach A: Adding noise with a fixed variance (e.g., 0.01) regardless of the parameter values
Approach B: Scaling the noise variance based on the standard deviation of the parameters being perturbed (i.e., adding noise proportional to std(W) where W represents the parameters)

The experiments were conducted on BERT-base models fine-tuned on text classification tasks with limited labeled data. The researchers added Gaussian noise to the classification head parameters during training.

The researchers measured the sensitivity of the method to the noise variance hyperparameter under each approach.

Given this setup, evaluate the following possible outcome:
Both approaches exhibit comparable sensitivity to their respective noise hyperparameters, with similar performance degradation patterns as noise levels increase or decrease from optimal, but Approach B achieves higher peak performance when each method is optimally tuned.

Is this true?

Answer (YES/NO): NO